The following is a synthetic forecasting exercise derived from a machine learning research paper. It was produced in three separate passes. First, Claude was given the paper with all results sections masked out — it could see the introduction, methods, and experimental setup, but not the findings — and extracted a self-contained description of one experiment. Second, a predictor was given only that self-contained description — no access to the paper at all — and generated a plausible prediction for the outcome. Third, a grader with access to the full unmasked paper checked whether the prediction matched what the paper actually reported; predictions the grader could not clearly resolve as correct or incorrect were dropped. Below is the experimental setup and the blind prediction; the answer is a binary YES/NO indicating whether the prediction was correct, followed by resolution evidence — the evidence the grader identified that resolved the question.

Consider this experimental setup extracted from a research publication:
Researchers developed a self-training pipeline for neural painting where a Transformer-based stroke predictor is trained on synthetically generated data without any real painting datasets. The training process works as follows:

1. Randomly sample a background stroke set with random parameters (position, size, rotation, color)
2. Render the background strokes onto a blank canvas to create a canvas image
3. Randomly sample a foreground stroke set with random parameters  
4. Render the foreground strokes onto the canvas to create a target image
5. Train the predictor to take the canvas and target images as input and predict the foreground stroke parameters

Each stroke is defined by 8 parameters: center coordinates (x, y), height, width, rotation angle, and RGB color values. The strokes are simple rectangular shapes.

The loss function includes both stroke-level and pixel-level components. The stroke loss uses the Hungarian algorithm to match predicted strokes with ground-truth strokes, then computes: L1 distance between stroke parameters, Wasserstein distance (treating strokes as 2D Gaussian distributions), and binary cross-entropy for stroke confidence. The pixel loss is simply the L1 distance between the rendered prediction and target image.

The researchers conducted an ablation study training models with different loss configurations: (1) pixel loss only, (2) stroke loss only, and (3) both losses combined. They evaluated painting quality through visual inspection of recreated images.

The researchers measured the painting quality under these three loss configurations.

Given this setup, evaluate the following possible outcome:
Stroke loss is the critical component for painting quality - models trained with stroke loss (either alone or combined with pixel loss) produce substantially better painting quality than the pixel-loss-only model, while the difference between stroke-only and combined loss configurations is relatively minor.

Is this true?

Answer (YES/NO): NO